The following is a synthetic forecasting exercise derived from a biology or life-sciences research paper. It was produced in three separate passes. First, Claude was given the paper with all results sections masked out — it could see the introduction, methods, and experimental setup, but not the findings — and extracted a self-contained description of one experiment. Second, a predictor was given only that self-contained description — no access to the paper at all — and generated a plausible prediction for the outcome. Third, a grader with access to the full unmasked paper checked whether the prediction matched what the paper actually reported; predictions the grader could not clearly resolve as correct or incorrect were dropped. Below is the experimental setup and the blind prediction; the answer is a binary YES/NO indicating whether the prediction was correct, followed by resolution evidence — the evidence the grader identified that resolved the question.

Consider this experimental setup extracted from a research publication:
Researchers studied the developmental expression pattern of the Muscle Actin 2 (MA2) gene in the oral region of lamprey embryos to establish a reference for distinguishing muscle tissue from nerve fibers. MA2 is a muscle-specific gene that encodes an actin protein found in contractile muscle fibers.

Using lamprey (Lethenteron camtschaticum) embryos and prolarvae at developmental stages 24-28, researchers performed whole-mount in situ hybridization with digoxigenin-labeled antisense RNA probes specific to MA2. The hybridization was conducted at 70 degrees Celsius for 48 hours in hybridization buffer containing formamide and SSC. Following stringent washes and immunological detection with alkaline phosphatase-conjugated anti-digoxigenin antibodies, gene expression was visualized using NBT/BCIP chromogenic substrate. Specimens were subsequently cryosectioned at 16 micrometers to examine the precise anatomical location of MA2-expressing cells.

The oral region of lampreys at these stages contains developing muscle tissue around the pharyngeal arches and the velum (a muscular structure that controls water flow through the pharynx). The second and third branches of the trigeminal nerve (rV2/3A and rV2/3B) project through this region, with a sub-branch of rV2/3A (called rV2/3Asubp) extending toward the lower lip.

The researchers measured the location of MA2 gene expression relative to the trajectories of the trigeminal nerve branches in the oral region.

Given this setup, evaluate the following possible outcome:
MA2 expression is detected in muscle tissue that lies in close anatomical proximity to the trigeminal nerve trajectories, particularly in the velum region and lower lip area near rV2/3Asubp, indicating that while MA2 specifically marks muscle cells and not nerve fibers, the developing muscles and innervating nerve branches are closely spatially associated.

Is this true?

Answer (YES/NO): NO